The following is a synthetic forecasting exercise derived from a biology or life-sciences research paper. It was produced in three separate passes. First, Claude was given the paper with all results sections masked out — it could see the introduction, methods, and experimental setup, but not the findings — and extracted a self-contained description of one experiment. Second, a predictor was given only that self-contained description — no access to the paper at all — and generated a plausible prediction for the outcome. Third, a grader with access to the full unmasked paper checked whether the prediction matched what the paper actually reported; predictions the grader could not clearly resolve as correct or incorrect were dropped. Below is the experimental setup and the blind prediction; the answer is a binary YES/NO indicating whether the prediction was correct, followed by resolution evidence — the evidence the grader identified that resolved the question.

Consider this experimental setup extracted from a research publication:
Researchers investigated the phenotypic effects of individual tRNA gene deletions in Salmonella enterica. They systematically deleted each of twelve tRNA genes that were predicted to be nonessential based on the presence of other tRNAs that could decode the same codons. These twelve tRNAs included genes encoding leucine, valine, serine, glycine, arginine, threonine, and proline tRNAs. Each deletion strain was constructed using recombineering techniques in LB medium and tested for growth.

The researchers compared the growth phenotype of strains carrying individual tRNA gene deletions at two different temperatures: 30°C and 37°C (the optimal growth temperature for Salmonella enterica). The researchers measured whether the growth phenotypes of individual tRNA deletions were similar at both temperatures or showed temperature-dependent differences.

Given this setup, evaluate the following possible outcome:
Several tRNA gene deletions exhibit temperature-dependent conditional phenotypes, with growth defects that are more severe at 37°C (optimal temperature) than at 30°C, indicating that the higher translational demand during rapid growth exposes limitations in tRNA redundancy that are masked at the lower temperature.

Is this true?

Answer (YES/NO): YES